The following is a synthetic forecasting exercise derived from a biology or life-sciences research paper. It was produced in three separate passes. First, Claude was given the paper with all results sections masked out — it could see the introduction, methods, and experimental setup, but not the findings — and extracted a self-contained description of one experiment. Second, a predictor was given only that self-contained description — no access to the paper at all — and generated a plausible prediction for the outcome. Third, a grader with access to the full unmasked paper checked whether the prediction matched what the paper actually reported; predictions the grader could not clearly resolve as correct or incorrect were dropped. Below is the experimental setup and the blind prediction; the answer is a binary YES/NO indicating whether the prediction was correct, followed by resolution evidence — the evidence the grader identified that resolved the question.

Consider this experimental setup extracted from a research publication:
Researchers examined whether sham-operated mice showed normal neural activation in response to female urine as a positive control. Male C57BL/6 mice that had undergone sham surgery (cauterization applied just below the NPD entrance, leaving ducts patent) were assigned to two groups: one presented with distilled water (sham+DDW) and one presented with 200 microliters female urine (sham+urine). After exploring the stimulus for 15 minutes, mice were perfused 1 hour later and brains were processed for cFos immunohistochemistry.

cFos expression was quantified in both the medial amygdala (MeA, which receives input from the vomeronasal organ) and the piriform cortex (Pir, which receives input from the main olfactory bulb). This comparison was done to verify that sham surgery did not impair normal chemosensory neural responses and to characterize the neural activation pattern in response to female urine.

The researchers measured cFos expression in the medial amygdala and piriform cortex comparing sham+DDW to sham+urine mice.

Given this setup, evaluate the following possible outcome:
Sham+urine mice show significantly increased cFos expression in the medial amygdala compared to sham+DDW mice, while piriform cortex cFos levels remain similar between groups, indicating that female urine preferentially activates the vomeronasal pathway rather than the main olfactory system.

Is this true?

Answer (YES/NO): NO